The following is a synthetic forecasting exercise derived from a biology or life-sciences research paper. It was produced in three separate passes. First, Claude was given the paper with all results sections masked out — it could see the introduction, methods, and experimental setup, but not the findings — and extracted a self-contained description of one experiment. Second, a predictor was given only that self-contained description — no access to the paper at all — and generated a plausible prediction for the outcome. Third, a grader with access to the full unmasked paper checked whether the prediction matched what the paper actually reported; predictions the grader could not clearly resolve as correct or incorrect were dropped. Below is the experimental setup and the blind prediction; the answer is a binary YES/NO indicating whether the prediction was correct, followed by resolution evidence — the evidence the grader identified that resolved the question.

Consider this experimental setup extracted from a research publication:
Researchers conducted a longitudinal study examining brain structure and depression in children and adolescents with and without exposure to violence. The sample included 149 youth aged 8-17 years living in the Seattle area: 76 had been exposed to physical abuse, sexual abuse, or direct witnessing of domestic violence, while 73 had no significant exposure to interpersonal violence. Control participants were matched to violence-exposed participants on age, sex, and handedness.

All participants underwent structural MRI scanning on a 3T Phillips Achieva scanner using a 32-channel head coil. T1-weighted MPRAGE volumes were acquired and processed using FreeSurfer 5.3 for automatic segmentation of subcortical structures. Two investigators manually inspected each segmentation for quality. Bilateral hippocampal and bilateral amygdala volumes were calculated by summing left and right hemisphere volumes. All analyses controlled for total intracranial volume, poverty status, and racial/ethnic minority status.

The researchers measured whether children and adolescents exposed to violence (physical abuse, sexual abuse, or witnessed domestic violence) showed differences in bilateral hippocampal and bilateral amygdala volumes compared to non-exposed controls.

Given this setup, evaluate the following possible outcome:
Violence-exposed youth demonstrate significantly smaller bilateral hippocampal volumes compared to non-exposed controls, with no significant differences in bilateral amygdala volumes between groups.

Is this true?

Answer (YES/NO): NO